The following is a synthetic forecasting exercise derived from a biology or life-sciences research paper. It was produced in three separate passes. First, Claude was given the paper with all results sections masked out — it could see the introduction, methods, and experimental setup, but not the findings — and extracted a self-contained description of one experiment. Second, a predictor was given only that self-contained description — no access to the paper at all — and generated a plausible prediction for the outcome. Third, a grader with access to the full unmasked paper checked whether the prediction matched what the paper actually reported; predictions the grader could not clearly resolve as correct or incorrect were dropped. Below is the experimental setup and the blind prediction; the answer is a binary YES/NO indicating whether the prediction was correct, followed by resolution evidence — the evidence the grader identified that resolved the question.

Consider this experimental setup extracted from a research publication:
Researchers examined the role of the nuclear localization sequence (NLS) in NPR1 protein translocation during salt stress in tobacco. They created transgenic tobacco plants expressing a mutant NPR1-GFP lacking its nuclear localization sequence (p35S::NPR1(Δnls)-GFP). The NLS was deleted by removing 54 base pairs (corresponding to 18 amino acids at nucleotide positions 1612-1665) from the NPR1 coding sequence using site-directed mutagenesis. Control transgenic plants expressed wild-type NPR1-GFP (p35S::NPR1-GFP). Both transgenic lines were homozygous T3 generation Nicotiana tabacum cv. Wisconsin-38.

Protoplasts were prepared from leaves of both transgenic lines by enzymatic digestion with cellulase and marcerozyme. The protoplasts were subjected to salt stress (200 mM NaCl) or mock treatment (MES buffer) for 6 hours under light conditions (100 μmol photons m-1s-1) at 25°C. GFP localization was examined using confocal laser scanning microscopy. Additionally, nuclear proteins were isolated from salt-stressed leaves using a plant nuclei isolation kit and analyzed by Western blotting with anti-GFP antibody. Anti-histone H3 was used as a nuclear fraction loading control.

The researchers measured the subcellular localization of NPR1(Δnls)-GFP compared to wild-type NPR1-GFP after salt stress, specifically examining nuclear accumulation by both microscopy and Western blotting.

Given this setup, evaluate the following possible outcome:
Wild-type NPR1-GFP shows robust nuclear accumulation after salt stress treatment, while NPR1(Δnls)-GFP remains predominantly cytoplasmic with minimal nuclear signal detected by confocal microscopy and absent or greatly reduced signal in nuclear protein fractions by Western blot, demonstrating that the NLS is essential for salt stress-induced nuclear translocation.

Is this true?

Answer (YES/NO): NO